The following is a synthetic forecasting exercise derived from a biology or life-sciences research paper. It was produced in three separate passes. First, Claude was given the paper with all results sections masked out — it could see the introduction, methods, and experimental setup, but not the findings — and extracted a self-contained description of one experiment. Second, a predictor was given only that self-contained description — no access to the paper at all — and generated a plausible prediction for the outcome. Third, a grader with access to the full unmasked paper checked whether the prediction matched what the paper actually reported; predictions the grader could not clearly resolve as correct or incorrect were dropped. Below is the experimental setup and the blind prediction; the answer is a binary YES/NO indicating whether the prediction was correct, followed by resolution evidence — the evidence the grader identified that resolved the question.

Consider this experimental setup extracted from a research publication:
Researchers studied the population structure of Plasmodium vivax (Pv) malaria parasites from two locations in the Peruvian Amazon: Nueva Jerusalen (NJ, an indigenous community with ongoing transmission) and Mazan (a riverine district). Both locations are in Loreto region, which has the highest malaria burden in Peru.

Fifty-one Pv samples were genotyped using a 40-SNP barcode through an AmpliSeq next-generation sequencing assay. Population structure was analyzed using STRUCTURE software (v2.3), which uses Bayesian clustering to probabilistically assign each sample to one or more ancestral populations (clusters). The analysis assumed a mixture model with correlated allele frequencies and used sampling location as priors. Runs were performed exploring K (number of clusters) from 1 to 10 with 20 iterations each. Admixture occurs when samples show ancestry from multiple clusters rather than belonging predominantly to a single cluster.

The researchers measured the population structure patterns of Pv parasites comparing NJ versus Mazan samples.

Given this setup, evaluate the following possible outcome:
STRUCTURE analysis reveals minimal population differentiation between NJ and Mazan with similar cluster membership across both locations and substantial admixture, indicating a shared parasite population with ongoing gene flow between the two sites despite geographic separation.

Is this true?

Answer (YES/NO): NO